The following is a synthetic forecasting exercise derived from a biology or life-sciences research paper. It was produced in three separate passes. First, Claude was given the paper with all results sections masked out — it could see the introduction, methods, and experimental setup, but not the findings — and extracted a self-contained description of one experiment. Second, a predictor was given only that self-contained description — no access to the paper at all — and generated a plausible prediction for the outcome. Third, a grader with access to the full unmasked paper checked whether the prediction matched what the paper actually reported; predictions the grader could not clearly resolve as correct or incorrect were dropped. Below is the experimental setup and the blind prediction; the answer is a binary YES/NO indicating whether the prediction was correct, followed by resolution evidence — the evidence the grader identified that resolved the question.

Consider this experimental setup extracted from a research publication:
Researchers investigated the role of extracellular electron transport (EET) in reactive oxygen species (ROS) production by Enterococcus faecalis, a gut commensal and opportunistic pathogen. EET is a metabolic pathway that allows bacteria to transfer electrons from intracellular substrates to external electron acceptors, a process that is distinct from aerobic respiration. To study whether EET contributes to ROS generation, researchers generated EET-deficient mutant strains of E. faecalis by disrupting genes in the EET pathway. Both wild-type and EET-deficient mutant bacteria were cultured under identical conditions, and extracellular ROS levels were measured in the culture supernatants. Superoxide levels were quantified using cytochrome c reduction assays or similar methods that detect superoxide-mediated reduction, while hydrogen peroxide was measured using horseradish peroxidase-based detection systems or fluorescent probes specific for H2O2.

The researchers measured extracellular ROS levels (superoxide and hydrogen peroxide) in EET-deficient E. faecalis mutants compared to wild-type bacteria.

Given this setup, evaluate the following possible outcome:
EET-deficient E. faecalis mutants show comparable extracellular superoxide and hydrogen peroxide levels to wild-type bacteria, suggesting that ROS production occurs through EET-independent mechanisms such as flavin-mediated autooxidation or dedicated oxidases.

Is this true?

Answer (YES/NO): NO